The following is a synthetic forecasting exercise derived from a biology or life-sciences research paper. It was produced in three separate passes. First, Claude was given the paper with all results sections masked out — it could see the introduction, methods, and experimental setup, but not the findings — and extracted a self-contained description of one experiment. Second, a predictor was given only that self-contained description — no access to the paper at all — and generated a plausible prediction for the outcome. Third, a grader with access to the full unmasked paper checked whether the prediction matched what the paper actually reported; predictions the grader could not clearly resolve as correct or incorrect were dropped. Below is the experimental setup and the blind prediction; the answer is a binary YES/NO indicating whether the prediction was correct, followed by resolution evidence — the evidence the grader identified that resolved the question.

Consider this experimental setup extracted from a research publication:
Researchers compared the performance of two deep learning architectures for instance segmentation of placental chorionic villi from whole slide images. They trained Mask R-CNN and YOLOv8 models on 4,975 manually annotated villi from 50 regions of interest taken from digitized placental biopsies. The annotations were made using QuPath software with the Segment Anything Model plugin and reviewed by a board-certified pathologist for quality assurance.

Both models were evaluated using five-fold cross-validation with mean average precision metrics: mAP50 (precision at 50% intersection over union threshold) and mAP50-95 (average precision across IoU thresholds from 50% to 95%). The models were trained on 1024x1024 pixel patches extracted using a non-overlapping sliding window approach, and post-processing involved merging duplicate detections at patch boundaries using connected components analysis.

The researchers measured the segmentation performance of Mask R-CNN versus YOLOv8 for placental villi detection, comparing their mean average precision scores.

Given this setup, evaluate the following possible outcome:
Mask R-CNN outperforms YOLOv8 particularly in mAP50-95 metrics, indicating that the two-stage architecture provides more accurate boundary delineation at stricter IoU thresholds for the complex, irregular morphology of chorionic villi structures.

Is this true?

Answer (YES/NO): NO